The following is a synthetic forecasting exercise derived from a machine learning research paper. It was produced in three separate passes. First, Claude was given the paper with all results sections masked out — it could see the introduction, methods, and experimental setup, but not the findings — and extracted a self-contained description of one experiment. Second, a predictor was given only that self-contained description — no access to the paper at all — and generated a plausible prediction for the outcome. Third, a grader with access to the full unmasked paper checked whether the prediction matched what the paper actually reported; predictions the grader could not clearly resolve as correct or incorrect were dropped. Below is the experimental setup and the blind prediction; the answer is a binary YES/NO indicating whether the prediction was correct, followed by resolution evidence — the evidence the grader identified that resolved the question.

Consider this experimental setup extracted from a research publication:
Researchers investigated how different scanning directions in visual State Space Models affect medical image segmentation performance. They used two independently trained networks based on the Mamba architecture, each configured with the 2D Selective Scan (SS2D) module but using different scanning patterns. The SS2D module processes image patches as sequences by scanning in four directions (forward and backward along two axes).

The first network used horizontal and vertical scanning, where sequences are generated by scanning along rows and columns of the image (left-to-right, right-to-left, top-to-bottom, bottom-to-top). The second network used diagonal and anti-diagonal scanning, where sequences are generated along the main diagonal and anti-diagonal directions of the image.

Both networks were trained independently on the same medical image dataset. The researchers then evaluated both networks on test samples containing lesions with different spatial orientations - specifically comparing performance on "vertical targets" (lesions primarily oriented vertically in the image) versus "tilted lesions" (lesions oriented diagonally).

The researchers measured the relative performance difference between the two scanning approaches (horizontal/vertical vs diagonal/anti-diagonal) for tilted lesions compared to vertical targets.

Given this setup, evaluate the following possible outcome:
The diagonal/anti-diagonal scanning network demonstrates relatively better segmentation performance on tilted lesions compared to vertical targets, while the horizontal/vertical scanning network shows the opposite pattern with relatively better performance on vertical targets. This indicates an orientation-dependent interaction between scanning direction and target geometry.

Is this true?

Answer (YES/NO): YES